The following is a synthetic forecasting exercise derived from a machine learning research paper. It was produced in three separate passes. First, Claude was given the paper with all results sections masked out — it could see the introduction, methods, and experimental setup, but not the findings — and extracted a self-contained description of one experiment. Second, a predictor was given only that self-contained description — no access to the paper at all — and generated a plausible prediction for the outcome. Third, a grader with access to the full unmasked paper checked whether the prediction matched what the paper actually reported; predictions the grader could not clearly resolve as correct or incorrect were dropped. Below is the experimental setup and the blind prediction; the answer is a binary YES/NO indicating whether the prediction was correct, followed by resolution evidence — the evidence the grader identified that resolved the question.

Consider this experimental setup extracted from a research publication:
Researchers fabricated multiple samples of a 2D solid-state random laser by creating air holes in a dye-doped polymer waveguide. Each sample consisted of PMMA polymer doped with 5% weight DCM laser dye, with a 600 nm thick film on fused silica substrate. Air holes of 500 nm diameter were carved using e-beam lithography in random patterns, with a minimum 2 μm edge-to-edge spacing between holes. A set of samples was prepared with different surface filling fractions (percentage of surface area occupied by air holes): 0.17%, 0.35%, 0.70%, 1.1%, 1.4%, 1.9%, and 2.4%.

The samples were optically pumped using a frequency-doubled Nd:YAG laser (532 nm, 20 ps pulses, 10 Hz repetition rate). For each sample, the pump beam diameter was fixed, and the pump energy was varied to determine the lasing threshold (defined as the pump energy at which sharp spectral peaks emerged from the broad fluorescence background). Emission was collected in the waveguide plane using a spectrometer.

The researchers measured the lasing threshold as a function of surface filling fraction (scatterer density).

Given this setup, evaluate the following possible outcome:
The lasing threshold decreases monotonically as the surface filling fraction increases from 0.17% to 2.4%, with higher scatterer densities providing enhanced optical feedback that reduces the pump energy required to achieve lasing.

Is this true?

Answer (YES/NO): NO